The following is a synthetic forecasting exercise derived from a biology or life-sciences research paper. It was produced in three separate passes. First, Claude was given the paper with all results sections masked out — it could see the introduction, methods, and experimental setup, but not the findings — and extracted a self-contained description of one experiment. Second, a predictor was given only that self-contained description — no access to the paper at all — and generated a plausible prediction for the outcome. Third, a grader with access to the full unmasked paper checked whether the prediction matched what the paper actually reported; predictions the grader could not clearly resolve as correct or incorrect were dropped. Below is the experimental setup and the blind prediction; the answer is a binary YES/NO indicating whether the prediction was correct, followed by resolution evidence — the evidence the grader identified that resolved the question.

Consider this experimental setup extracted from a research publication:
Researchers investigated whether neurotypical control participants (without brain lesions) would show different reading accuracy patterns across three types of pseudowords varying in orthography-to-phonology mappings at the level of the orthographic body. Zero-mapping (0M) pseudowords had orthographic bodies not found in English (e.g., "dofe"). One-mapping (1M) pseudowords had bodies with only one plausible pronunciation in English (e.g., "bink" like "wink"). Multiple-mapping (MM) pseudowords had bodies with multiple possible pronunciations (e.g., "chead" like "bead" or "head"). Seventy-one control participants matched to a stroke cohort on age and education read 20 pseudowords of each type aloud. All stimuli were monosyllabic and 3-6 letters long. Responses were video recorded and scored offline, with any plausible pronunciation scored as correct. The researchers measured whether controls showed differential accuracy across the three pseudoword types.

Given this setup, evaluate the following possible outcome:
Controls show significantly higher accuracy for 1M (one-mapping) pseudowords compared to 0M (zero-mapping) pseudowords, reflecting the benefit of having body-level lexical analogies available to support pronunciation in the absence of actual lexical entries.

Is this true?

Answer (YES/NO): YES